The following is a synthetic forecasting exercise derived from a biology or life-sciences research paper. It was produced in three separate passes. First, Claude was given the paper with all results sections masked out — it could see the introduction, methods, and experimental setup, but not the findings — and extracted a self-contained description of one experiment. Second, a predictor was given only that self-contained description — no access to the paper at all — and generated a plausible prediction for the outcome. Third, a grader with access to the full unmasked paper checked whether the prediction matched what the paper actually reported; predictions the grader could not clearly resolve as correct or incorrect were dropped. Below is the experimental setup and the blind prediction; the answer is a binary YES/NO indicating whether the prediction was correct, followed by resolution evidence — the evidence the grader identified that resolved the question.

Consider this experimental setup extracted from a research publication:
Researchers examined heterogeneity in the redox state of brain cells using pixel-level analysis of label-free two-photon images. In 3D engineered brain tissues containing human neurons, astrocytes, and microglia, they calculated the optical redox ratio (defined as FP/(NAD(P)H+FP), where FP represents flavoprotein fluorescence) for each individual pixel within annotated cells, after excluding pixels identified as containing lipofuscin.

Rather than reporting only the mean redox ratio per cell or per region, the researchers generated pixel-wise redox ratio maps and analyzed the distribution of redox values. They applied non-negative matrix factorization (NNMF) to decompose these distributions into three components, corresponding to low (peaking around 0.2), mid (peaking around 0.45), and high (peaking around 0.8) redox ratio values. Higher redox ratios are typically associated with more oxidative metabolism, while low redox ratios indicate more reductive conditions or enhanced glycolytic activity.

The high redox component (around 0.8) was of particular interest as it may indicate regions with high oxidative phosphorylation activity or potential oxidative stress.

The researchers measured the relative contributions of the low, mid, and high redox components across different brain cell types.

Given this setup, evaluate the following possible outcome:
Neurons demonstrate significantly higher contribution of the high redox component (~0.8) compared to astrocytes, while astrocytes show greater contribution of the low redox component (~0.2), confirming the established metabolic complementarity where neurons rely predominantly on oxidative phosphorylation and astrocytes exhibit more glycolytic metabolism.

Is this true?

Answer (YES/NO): YES